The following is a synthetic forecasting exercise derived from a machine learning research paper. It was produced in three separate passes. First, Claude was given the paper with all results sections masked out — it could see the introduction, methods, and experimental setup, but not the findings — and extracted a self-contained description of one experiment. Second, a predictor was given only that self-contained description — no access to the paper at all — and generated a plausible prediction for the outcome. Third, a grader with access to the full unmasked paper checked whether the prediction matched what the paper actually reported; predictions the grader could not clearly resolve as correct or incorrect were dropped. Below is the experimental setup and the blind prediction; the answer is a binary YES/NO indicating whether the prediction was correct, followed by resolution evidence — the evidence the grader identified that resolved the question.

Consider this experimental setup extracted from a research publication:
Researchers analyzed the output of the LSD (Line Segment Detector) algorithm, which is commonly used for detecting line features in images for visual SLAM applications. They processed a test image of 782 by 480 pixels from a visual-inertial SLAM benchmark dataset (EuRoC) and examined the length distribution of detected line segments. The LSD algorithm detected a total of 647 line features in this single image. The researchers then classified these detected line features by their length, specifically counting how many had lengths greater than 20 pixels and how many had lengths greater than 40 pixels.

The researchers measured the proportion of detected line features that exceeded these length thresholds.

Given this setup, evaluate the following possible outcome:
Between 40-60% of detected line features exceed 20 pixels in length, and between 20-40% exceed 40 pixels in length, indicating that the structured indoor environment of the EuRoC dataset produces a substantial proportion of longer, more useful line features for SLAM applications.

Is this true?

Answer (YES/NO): NO